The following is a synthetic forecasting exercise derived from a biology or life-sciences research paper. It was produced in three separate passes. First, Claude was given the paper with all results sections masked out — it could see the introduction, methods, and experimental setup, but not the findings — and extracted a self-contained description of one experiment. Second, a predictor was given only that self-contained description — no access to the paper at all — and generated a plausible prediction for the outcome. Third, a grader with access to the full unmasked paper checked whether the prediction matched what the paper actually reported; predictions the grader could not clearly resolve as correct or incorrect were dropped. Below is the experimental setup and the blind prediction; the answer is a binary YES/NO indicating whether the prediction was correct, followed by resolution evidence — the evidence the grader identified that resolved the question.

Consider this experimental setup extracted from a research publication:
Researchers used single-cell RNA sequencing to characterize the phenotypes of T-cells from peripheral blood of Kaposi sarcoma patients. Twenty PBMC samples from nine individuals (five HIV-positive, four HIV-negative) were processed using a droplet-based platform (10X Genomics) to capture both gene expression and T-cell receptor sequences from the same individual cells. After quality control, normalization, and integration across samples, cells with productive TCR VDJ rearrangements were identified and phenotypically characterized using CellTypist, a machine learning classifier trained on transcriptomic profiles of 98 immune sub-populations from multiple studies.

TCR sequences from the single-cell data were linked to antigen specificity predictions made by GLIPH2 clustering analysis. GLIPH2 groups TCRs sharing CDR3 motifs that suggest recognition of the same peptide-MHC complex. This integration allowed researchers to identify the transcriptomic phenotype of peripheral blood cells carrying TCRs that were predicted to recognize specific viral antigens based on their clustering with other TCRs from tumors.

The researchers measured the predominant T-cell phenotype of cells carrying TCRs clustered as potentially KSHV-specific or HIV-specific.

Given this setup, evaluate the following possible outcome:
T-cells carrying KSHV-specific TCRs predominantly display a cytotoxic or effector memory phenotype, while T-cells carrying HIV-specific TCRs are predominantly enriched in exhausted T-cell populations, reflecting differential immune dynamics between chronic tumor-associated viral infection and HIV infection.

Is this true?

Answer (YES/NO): NO